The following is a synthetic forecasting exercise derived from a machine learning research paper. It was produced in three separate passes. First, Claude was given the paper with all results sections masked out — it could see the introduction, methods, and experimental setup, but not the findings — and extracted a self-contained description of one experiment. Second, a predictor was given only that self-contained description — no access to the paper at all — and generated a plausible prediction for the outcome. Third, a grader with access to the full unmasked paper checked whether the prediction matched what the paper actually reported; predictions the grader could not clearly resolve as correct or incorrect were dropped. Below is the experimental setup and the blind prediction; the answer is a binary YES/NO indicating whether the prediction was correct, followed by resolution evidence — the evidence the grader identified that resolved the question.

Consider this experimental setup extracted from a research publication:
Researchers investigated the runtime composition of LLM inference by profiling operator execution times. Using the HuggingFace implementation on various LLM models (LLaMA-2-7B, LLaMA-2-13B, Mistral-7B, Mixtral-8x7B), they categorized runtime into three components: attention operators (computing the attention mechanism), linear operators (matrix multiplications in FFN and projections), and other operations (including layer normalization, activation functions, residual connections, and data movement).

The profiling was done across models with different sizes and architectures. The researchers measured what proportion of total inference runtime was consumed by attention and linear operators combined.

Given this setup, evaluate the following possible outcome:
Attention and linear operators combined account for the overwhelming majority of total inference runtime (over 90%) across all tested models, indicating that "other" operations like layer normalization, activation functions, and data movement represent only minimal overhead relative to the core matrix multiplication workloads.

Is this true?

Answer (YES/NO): NO